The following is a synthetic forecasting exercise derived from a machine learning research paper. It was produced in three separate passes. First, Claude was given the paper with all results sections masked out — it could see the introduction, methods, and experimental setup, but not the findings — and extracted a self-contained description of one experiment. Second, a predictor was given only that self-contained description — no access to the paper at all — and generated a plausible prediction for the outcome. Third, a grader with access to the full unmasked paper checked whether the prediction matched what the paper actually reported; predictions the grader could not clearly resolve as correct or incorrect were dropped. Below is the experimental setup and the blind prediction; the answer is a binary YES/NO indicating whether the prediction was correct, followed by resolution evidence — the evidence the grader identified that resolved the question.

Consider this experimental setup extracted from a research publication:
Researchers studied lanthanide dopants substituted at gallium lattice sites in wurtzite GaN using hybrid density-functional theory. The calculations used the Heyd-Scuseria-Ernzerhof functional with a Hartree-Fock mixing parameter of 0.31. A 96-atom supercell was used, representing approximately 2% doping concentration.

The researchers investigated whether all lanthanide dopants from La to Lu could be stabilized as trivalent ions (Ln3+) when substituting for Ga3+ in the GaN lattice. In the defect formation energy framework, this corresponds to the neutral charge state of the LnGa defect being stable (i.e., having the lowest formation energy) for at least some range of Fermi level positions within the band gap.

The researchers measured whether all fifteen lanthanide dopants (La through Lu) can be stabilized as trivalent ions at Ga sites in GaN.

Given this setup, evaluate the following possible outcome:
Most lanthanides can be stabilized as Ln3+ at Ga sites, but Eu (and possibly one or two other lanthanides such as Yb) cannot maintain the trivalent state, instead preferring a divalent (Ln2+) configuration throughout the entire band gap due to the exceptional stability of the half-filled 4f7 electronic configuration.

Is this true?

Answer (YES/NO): NO